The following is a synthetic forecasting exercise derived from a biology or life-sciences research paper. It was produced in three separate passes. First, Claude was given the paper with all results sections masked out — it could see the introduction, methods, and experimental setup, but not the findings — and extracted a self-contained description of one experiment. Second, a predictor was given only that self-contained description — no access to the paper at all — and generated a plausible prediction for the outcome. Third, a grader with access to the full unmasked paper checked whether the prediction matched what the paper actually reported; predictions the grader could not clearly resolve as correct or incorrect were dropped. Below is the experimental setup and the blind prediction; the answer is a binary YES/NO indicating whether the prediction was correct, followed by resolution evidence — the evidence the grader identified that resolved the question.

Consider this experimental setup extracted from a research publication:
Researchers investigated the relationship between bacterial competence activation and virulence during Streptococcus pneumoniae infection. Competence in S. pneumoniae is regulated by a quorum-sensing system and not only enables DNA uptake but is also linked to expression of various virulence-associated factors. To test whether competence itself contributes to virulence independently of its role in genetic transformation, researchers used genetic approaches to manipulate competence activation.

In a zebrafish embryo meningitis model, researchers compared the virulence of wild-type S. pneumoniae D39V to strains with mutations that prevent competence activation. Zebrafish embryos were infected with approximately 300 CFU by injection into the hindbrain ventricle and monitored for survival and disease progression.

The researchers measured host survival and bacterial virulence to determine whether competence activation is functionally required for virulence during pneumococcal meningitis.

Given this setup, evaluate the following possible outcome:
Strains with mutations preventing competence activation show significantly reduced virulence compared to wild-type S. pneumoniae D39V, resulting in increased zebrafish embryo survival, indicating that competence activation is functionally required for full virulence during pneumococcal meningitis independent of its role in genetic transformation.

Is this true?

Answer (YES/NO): YES